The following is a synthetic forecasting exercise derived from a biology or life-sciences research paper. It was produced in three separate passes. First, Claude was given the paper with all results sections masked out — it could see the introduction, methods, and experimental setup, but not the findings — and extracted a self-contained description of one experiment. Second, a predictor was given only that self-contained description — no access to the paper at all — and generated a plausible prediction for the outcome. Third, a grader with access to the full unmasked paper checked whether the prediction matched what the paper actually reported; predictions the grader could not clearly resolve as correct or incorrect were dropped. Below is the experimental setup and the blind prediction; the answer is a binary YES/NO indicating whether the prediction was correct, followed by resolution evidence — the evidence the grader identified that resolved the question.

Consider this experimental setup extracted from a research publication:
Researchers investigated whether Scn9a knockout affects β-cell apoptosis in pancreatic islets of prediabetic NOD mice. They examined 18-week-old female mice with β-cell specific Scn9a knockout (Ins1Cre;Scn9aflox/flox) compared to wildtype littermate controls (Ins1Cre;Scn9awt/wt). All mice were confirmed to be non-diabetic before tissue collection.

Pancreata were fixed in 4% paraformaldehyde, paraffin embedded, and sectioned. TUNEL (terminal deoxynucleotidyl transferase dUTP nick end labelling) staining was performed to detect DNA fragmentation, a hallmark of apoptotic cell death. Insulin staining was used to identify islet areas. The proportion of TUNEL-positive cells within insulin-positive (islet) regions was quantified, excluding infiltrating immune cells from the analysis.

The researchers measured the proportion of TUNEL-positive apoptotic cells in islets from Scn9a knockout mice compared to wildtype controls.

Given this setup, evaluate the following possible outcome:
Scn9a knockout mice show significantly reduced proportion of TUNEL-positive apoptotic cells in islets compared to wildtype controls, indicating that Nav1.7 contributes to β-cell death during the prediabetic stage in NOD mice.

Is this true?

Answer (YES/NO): NO